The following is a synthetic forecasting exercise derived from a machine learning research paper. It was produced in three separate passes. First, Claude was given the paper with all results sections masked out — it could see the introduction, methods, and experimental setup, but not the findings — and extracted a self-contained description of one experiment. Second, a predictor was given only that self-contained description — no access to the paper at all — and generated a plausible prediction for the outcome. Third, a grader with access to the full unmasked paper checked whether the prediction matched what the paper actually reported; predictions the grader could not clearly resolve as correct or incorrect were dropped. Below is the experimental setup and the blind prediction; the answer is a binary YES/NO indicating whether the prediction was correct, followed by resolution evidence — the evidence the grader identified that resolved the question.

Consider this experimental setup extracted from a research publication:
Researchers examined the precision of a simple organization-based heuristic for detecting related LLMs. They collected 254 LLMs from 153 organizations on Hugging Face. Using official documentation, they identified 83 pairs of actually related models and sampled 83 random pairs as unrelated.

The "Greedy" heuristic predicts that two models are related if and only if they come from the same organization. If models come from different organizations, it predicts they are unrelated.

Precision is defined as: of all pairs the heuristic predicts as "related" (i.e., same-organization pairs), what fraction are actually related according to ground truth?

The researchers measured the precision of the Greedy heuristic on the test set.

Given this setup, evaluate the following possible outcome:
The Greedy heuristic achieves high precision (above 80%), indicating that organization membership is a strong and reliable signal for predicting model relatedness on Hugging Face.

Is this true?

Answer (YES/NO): NO